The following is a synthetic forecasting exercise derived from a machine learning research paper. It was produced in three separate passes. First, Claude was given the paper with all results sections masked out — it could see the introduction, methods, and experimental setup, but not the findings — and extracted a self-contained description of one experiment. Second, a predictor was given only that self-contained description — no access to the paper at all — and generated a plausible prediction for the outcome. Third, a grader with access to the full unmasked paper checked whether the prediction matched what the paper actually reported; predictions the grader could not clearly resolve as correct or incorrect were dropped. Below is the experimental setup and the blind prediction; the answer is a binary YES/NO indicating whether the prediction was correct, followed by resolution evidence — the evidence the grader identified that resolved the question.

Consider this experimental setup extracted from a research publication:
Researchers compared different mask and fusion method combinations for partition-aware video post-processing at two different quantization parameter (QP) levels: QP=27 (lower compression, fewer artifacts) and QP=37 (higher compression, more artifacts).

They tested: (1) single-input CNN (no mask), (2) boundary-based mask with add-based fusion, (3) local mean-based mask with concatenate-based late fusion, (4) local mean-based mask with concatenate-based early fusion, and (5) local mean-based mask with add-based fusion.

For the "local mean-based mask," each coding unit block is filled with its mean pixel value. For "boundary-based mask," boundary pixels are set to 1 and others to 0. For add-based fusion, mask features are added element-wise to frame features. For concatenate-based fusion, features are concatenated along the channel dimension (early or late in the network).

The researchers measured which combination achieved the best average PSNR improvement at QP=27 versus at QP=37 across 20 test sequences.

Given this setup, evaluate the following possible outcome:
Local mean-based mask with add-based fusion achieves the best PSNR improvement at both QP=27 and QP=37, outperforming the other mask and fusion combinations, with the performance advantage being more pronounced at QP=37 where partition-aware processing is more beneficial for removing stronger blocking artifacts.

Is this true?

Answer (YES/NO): YES